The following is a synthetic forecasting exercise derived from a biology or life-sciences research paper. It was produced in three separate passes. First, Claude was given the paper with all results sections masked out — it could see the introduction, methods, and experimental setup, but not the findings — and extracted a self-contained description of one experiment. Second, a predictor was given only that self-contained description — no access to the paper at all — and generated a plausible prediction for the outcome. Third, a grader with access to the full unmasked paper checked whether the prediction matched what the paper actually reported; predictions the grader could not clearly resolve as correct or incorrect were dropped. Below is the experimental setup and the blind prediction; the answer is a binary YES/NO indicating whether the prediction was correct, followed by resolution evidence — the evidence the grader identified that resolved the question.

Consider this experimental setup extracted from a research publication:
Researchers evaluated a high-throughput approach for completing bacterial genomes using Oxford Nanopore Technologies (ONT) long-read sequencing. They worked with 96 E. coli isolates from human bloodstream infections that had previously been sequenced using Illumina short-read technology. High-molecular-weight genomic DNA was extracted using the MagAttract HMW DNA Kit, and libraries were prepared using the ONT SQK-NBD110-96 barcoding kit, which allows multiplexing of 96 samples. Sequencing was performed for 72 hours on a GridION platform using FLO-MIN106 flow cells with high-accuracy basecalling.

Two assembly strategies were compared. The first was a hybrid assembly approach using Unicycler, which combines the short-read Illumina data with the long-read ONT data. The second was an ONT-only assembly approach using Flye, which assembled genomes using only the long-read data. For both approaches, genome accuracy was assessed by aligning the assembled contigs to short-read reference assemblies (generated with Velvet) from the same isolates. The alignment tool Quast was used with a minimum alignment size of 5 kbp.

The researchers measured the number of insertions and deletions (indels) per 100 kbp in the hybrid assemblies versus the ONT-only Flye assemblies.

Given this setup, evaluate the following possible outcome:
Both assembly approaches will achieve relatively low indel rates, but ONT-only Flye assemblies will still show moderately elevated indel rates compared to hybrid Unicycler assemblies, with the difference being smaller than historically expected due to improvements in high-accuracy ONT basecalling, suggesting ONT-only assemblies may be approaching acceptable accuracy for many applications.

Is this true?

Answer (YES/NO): NO